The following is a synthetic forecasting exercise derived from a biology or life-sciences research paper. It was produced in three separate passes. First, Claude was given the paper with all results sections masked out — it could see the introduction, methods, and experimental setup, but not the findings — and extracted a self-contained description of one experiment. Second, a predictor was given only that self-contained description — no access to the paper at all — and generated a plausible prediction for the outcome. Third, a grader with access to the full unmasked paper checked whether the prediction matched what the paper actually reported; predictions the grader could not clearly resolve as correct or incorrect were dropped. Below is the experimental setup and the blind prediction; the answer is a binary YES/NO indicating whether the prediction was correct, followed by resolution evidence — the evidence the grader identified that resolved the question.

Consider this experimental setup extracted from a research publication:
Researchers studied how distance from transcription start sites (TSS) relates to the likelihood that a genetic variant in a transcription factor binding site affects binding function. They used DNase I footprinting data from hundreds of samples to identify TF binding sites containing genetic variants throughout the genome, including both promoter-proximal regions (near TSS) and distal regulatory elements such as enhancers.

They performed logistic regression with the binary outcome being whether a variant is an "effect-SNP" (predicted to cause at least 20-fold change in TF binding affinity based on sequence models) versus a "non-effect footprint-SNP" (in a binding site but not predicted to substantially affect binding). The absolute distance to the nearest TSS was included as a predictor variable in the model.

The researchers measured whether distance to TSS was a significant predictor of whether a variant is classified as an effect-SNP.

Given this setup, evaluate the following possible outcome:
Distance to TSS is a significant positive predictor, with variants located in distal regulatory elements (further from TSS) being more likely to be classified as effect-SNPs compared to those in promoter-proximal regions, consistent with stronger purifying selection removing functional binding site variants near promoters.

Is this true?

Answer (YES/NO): YES